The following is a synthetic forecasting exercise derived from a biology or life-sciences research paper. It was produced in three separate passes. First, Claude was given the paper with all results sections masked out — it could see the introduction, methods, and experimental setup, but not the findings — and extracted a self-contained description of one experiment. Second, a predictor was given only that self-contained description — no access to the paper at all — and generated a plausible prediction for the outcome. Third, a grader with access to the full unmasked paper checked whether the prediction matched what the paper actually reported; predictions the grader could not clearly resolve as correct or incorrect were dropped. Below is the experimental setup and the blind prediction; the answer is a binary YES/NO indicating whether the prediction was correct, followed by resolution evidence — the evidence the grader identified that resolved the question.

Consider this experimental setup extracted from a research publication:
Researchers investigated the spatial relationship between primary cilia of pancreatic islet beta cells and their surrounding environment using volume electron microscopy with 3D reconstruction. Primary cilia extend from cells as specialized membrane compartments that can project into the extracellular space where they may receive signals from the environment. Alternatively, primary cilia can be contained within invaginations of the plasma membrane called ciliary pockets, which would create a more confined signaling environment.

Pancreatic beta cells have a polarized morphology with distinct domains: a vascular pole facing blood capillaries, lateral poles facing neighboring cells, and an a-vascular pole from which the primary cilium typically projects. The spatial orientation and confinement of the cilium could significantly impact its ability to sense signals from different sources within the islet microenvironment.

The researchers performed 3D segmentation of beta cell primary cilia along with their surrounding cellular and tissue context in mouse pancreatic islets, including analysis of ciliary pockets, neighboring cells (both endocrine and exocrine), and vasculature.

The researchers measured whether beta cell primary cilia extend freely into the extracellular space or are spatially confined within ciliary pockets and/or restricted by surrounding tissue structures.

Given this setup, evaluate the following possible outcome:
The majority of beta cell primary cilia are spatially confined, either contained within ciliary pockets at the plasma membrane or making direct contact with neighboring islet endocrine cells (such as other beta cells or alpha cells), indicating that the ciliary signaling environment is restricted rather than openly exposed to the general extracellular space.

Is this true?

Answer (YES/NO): YES